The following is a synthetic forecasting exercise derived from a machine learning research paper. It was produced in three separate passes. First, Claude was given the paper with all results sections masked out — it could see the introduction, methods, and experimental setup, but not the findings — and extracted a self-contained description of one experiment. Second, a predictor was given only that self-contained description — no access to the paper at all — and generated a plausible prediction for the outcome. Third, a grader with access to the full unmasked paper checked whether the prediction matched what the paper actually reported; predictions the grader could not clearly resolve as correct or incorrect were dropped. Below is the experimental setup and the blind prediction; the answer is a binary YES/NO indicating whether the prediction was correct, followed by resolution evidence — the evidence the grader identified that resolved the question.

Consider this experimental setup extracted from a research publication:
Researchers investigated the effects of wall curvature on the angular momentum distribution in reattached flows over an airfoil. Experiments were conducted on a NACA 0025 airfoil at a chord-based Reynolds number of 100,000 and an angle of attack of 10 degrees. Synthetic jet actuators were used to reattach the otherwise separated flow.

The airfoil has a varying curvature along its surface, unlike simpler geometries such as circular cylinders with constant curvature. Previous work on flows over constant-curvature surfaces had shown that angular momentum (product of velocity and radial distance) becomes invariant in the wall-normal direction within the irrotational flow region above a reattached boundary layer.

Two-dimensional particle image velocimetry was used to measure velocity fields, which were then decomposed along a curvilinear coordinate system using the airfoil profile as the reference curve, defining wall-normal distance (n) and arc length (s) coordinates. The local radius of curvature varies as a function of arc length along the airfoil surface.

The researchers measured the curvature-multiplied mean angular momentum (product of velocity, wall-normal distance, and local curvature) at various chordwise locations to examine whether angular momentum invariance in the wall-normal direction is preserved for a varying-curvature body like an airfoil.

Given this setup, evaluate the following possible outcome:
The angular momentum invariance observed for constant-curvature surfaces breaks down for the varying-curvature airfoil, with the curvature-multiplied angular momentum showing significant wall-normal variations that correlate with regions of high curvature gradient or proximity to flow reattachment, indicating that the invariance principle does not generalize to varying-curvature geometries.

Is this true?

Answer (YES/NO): NO